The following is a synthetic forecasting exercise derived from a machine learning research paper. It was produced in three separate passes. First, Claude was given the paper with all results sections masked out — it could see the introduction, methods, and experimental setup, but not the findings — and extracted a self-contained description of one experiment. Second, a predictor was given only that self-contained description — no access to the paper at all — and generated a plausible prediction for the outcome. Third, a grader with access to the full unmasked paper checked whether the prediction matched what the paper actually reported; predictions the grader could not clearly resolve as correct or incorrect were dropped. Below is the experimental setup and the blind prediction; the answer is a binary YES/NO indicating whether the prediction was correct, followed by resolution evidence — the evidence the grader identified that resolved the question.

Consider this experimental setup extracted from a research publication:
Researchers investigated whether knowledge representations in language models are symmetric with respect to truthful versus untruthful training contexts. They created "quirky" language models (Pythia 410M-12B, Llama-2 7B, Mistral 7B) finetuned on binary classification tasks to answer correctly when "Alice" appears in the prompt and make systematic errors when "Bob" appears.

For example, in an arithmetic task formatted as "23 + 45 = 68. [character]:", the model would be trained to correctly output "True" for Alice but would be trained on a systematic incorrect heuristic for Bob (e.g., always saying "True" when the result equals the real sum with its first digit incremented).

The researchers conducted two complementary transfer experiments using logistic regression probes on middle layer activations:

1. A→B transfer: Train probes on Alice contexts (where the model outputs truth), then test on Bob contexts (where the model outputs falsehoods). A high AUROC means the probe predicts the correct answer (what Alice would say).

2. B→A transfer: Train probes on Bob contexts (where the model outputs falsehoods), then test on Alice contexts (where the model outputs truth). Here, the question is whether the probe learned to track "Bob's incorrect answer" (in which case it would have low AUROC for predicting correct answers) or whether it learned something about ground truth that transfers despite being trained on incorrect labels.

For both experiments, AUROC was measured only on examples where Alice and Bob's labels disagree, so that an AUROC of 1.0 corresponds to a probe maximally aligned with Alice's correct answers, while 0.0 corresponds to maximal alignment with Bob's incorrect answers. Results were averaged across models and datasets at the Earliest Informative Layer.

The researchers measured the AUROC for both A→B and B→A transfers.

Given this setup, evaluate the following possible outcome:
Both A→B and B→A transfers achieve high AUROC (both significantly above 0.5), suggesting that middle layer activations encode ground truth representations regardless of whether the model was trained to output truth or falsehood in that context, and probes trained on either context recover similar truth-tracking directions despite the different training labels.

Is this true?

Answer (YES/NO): YES